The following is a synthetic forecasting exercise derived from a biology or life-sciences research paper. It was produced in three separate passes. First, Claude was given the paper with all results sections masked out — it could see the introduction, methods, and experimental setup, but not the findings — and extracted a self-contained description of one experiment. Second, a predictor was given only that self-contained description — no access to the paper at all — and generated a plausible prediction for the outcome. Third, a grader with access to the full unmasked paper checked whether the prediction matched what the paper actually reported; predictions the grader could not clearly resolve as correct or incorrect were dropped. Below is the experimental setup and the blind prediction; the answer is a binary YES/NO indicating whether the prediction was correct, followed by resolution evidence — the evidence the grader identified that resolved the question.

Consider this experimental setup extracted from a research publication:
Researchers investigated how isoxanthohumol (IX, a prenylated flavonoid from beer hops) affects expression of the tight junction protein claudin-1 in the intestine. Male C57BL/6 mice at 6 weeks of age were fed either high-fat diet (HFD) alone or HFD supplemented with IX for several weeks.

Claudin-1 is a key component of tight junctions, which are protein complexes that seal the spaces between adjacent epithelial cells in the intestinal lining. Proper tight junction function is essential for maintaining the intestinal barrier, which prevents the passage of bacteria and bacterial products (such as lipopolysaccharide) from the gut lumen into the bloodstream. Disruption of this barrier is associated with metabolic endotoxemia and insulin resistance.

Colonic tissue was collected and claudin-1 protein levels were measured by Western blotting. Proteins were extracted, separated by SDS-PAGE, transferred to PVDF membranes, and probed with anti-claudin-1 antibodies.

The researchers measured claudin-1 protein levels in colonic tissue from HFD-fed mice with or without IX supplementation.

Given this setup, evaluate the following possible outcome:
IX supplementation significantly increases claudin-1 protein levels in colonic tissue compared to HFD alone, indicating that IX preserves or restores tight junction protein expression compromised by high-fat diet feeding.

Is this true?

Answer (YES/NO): YES